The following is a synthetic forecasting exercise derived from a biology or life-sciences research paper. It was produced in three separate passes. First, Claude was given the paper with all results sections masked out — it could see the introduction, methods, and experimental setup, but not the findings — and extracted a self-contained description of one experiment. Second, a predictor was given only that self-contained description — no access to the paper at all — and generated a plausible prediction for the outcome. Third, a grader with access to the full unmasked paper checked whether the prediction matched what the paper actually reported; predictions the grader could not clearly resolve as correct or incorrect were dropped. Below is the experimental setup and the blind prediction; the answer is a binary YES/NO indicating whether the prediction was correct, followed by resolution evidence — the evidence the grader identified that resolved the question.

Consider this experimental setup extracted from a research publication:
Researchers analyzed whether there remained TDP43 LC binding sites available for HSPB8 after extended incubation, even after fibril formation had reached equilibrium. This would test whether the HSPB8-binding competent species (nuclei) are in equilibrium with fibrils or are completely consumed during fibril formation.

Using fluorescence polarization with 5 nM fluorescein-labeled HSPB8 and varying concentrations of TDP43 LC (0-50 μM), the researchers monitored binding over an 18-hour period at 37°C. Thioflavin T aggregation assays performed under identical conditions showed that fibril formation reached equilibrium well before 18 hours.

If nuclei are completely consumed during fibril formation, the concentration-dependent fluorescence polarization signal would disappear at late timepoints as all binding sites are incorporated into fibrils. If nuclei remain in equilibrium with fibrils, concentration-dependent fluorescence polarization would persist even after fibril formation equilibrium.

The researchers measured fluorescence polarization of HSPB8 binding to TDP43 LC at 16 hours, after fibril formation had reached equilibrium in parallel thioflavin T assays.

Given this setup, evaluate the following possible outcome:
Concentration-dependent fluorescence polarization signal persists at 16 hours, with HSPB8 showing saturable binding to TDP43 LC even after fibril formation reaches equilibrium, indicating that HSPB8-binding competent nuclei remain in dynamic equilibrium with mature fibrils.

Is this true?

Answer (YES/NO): YES